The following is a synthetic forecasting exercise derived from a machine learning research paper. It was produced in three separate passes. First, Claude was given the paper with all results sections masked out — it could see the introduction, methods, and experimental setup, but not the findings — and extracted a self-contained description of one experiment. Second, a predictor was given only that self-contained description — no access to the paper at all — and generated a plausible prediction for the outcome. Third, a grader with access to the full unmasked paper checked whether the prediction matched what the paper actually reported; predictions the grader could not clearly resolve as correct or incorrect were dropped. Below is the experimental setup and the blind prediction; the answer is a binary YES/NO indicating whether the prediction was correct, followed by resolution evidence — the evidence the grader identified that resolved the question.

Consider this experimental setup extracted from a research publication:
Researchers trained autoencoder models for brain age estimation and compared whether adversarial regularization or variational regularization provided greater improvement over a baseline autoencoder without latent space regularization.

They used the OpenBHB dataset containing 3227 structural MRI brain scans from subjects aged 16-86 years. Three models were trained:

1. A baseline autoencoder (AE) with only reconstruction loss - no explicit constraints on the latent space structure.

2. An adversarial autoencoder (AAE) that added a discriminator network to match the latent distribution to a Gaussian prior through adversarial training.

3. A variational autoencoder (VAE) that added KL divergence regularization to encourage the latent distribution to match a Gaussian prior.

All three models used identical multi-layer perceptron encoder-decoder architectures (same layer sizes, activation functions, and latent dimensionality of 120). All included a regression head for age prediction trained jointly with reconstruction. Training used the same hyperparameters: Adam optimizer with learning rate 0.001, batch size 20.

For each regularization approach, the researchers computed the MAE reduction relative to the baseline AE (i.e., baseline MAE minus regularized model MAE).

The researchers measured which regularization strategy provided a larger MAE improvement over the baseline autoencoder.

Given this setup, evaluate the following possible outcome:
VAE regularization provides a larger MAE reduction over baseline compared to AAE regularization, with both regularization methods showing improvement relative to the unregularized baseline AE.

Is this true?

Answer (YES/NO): YES